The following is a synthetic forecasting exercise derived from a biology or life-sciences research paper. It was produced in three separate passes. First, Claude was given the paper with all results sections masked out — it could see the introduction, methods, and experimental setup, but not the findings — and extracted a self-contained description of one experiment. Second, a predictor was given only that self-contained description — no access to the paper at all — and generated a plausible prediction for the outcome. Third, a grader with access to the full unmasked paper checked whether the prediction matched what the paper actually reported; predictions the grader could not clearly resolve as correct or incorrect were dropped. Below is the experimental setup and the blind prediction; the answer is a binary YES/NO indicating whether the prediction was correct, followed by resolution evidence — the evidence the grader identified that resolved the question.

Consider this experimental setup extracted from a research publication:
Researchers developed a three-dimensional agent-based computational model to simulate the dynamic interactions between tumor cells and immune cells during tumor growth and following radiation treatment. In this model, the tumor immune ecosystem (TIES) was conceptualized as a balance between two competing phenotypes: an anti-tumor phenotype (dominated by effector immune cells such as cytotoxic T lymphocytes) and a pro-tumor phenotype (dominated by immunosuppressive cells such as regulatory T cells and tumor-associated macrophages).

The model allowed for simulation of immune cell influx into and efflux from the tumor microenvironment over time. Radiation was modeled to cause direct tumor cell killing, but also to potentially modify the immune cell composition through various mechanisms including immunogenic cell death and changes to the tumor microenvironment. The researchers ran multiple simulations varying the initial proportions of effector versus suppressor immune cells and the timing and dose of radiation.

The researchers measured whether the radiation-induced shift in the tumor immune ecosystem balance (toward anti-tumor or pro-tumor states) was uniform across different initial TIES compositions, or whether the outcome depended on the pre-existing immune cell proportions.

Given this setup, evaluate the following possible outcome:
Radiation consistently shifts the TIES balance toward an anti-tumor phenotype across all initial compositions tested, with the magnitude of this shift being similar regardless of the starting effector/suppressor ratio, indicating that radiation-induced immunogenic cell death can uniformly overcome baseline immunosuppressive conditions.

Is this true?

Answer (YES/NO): NO